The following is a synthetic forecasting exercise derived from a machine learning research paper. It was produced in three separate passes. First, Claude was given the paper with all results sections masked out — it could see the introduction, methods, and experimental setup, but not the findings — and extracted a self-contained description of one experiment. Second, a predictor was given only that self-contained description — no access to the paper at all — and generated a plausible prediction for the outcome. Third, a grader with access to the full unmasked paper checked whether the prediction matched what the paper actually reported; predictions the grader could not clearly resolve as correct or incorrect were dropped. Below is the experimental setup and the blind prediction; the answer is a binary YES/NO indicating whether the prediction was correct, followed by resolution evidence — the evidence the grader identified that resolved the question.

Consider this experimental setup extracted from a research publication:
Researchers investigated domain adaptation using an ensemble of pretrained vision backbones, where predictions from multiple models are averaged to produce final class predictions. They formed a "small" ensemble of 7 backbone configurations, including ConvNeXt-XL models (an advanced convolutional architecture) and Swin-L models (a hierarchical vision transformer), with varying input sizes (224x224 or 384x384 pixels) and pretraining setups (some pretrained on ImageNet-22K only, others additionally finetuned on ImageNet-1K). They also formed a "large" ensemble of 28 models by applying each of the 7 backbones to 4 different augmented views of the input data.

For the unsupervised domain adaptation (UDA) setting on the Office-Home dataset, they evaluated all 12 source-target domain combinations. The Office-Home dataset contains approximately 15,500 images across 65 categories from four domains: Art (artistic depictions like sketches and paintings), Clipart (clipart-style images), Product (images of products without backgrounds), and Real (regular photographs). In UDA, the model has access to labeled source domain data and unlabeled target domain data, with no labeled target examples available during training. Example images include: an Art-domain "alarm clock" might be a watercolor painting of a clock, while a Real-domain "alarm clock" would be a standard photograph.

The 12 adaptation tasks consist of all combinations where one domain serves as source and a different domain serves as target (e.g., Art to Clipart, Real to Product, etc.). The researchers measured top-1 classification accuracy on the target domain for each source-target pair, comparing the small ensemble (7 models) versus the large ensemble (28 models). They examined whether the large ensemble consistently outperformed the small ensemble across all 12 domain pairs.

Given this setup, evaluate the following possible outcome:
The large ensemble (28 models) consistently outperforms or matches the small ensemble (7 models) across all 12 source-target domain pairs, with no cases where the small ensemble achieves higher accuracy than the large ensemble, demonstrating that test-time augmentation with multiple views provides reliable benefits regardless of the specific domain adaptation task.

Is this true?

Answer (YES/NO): NO